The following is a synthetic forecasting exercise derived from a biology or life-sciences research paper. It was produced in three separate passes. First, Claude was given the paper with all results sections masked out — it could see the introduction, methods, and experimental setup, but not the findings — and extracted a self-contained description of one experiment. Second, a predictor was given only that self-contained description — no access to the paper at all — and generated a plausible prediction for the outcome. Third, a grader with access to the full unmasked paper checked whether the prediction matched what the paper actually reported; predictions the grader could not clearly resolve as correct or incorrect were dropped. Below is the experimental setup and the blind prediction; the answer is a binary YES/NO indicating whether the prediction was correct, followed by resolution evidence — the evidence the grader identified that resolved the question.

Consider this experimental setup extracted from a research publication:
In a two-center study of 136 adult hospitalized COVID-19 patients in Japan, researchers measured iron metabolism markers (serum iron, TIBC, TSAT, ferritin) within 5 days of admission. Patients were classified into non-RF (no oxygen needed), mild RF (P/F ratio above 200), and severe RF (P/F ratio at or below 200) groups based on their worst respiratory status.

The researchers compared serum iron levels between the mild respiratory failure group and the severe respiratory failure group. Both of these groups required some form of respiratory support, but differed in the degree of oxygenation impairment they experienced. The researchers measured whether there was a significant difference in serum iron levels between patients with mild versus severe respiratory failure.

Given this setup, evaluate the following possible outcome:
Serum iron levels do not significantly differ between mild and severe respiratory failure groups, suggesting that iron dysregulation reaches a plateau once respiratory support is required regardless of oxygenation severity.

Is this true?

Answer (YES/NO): NO